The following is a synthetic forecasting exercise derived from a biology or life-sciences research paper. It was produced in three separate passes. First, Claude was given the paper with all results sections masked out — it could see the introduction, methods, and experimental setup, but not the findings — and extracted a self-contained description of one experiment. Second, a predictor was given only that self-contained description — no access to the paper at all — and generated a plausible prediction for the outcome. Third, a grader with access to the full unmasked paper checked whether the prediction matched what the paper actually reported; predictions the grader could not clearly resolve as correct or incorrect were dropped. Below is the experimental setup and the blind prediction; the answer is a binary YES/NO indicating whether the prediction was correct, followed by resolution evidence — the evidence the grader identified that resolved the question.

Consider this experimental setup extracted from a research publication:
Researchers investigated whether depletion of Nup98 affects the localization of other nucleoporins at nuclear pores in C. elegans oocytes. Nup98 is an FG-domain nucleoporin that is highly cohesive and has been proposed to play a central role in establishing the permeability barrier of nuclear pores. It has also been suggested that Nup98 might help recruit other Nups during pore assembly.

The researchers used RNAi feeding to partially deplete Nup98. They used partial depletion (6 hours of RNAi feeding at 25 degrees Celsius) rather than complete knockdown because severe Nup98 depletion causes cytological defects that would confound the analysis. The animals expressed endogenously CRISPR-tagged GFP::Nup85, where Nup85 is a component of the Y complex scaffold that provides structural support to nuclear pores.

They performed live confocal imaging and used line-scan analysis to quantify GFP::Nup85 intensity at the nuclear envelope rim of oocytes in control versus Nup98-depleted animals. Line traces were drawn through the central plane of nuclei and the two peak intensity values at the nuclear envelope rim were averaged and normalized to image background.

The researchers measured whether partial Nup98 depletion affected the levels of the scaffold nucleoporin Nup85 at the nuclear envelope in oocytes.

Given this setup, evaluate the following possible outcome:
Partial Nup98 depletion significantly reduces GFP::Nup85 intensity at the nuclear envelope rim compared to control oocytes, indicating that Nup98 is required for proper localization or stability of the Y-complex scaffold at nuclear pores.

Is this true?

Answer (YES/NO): NO